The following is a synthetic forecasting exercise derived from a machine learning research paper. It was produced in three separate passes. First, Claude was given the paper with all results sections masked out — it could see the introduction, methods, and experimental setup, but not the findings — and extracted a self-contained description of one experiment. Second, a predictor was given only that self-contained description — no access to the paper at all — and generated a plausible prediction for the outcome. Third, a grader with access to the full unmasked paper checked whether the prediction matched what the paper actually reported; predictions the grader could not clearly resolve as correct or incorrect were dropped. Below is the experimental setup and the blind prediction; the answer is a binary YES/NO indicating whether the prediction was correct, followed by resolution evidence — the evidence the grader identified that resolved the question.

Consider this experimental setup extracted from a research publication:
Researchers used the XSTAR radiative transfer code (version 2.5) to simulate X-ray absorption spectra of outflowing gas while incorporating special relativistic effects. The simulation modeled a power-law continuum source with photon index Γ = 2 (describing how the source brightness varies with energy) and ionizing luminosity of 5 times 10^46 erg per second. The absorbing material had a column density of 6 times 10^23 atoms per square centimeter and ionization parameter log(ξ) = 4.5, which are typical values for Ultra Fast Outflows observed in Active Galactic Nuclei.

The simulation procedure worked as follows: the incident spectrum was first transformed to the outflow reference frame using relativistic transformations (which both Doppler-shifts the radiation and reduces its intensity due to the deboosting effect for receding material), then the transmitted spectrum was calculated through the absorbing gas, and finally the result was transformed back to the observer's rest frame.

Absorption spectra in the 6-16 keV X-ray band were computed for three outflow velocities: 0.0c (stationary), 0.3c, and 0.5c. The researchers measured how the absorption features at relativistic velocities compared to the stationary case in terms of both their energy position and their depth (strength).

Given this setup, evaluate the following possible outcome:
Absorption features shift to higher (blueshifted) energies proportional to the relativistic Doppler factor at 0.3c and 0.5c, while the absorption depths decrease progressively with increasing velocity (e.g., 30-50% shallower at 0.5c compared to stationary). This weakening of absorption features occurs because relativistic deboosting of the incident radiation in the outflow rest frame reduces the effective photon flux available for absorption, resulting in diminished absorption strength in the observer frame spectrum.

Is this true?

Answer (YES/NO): YES